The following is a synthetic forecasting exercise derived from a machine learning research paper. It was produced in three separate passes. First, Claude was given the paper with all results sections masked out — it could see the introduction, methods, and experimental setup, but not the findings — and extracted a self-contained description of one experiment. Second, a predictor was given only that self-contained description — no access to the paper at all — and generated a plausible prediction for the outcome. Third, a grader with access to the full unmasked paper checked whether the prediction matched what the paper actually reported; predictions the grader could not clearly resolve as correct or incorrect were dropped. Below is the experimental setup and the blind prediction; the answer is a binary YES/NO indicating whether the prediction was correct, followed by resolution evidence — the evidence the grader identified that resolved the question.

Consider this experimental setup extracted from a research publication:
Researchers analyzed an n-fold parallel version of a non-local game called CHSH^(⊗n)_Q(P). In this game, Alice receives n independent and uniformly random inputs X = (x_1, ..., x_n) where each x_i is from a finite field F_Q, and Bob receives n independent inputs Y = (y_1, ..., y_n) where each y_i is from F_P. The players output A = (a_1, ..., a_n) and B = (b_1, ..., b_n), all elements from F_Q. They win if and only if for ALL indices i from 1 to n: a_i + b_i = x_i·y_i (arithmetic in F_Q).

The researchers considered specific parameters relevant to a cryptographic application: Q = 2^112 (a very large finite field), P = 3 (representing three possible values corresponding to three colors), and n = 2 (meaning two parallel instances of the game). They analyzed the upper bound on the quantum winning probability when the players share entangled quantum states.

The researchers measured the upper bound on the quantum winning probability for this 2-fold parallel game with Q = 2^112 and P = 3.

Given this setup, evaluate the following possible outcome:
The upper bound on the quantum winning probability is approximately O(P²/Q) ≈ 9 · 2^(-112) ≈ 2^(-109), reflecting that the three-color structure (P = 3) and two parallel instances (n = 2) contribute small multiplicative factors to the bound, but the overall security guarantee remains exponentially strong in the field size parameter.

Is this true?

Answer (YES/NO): NO